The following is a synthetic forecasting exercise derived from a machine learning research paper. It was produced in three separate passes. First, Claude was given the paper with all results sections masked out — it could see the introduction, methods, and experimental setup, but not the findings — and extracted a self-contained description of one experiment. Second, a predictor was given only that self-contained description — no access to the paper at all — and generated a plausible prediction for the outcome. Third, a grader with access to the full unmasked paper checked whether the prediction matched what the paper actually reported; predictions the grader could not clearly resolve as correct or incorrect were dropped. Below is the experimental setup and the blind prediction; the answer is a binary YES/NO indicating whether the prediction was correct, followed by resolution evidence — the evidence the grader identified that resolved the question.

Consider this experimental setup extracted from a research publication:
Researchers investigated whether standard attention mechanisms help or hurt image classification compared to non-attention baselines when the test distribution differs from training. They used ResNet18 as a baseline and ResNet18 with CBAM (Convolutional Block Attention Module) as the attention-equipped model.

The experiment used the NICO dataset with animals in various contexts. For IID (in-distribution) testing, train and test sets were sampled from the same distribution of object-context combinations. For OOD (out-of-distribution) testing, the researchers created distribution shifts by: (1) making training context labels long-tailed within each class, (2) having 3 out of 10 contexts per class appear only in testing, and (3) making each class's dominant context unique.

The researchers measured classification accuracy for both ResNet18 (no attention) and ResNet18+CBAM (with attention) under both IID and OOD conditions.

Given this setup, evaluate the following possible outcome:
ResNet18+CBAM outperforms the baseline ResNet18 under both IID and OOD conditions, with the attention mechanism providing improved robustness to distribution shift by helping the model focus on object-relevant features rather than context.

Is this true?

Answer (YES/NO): NO